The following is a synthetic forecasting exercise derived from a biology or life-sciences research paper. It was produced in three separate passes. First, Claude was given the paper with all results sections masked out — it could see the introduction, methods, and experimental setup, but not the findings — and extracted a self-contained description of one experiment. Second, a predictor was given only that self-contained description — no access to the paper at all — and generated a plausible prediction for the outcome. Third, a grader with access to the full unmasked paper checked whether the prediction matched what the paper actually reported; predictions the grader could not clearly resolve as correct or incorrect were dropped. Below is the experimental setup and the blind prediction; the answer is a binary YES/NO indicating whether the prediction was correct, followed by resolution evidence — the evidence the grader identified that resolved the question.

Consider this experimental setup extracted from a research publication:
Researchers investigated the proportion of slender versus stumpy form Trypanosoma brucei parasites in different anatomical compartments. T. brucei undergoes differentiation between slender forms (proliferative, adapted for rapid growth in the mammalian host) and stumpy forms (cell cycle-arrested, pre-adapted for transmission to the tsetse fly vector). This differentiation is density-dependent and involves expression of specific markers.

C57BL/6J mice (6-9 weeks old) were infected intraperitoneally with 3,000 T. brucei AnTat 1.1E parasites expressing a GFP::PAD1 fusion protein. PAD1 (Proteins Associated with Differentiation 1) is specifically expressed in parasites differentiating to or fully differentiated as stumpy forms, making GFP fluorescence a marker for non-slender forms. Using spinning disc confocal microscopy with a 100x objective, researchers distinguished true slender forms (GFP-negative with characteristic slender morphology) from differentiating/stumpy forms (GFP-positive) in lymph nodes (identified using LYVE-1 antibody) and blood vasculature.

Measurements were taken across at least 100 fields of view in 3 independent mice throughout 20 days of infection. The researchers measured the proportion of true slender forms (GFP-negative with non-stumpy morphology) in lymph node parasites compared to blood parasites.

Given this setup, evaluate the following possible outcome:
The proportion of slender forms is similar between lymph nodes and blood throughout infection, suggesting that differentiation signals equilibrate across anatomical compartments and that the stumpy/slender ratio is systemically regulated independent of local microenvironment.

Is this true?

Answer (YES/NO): NO